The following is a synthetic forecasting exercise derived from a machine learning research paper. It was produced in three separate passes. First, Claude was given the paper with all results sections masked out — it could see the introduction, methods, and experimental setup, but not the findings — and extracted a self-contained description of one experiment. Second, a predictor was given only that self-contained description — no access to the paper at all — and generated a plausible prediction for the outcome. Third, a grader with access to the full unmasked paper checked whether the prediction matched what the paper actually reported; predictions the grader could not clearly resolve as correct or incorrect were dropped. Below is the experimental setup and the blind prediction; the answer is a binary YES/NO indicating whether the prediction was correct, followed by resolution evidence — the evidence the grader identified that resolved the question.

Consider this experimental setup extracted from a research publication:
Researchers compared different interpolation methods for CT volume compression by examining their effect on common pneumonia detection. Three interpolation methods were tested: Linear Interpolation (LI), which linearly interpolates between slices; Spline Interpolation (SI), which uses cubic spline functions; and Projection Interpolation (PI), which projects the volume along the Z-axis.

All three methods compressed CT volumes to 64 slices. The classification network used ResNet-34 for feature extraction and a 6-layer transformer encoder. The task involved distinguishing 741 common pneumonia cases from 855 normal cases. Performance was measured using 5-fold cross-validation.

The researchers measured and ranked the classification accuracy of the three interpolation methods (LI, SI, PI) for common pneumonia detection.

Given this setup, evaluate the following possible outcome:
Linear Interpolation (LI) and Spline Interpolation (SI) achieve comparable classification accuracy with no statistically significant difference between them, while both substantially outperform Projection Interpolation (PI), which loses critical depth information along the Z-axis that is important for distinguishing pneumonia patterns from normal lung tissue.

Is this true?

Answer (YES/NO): NO